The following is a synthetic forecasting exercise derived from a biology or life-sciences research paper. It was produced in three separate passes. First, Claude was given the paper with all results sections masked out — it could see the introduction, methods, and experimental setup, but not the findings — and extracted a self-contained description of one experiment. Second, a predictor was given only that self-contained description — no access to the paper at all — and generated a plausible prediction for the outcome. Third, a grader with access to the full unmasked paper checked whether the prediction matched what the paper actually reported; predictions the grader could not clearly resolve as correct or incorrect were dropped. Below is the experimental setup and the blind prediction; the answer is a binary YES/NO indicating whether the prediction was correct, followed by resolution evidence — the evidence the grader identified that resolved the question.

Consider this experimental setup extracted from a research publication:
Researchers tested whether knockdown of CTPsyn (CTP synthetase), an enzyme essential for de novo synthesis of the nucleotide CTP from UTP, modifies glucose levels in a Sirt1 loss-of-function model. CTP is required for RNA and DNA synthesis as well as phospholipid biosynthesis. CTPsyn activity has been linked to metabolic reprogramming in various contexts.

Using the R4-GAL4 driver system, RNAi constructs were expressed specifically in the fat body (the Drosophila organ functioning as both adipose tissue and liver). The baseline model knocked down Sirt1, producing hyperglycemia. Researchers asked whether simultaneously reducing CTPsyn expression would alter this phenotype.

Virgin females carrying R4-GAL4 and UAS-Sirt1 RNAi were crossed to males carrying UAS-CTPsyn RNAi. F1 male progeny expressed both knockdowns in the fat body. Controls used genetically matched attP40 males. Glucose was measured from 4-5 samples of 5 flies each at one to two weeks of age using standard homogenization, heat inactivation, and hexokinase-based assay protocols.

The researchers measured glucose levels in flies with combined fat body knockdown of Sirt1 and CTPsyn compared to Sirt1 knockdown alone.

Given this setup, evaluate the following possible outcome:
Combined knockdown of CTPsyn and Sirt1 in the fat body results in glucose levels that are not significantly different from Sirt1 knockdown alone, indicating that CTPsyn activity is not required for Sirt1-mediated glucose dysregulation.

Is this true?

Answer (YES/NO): YES